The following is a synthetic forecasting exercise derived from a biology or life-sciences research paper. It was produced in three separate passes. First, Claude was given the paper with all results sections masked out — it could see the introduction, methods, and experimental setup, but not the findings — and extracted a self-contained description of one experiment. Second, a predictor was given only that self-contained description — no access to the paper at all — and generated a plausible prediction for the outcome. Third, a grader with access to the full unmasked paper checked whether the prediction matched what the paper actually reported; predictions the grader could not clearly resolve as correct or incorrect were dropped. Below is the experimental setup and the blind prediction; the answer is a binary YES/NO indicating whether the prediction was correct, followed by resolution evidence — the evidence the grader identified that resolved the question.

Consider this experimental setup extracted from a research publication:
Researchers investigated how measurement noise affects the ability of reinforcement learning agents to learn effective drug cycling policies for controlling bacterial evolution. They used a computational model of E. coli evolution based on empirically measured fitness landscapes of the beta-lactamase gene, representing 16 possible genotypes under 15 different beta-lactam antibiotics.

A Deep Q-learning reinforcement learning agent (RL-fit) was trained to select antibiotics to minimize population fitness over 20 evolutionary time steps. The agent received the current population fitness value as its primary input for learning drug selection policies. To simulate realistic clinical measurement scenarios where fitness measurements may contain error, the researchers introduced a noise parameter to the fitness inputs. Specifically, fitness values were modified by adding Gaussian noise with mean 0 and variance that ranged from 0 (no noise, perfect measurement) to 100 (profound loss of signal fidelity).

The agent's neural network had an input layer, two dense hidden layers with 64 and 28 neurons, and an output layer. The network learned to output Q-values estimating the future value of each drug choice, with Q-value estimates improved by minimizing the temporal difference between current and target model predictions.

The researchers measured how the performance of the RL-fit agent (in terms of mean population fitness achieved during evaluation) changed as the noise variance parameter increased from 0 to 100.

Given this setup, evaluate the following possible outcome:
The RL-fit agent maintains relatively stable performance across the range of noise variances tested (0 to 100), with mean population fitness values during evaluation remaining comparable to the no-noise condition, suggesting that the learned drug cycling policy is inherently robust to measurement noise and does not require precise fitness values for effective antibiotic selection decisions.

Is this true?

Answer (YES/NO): NO